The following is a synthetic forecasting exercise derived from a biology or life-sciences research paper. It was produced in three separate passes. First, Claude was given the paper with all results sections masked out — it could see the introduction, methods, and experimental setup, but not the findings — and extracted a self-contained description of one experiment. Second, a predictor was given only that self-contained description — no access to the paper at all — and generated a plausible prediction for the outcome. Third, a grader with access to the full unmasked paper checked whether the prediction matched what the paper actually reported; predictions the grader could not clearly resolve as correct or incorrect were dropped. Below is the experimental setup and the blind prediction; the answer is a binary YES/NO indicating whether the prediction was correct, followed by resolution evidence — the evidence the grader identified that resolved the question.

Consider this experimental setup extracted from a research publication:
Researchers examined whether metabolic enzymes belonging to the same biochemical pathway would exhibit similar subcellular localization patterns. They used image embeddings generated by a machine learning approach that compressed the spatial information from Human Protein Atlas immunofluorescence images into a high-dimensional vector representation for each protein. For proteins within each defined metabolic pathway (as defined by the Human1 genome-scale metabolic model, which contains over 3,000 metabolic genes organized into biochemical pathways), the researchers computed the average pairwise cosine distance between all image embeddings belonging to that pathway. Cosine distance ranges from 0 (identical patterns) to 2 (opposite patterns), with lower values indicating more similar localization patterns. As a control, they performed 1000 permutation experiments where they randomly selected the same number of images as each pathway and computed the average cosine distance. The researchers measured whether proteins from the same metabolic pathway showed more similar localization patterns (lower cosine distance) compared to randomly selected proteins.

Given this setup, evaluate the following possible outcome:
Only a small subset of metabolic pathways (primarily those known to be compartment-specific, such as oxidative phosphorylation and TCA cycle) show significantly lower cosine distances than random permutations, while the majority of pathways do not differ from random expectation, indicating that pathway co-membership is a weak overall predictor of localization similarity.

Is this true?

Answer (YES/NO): NO